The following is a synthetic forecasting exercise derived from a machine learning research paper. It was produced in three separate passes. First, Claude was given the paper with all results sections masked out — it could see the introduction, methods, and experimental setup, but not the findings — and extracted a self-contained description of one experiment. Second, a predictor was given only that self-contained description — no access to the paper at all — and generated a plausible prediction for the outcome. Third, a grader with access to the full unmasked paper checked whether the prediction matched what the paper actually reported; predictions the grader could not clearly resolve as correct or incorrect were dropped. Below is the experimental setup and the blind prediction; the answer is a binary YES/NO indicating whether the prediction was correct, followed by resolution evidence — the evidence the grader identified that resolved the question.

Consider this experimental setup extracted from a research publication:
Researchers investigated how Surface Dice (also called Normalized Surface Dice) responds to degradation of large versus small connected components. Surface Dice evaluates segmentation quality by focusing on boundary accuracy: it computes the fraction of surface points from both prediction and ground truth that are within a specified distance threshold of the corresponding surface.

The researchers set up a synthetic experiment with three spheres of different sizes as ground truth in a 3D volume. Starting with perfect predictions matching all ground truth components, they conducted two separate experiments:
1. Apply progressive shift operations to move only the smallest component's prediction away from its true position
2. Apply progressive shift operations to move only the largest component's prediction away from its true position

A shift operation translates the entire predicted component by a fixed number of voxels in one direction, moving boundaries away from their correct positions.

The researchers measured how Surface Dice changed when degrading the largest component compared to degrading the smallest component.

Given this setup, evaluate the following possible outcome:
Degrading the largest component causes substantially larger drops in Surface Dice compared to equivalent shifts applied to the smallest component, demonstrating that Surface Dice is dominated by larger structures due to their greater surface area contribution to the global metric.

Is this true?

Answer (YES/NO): YES